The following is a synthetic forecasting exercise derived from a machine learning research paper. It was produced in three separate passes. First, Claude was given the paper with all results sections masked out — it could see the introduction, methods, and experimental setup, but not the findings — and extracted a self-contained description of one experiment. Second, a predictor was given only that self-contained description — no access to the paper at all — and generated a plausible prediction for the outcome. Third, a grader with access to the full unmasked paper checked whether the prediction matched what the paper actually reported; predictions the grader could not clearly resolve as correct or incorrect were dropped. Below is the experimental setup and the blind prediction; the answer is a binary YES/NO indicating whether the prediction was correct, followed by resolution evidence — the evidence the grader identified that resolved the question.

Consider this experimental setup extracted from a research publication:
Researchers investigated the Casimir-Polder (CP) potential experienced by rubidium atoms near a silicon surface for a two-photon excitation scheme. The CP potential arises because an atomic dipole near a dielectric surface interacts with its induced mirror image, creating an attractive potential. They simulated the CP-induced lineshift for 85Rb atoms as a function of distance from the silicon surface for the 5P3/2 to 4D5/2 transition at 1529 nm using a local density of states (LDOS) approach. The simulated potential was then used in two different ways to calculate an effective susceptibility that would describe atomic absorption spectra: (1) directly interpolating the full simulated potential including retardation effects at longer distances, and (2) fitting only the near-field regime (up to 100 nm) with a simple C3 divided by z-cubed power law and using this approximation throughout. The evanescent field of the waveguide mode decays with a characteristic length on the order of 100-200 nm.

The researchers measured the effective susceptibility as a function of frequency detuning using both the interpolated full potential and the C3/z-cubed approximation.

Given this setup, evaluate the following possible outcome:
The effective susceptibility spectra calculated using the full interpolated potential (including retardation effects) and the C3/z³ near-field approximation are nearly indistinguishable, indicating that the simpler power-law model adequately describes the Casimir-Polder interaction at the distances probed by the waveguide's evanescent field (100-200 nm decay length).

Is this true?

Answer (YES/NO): YES